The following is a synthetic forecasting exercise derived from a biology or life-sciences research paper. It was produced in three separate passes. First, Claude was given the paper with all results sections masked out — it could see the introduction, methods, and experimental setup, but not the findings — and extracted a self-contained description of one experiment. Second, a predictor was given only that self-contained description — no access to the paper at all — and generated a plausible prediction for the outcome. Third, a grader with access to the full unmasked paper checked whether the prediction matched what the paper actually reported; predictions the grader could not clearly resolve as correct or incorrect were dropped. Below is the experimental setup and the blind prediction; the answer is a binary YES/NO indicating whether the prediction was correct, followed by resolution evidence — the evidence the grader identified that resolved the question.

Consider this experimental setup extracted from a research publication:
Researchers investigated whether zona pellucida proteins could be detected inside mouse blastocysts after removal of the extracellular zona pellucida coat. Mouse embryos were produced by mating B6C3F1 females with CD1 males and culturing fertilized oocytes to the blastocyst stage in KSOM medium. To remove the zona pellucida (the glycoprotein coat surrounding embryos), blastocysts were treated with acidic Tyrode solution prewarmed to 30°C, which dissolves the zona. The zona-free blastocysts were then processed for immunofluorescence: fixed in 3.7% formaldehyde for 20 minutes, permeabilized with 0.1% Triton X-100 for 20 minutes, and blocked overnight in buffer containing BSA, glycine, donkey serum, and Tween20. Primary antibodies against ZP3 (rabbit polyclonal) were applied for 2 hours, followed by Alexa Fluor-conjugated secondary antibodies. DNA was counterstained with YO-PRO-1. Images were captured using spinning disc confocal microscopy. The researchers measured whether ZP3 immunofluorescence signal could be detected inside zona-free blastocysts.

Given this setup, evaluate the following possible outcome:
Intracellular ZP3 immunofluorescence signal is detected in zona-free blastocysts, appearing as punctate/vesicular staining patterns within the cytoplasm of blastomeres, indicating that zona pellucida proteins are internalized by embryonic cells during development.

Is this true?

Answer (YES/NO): NO